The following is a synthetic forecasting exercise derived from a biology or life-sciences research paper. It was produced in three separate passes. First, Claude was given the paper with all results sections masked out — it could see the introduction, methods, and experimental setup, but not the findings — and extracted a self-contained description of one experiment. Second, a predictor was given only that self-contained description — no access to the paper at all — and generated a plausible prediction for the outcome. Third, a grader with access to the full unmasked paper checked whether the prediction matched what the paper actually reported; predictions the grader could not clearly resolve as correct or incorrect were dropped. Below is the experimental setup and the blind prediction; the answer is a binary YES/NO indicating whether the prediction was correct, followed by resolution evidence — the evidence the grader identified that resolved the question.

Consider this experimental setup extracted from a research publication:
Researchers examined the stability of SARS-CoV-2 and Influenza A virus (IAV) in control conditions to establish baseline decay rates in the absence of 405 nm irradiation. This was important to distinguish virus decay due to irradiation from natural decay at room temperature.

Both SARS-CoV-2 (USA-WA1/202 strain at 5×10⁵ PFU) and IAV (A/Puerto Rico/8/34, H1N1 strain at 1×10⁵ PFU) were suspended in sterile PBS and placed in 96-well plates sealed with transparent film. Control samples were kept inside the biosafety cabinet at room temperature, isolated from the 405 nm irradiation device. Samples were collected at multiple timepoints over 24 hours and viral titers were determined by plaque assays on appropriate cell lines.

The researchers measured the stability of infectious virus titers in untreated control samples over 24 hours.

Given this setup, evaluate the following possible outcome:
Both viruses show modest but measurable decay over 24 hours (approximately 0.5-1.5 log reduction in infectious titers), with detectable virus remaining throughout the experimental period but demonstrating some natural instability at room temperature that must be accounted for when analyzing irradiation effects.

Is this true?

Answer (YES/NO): NO